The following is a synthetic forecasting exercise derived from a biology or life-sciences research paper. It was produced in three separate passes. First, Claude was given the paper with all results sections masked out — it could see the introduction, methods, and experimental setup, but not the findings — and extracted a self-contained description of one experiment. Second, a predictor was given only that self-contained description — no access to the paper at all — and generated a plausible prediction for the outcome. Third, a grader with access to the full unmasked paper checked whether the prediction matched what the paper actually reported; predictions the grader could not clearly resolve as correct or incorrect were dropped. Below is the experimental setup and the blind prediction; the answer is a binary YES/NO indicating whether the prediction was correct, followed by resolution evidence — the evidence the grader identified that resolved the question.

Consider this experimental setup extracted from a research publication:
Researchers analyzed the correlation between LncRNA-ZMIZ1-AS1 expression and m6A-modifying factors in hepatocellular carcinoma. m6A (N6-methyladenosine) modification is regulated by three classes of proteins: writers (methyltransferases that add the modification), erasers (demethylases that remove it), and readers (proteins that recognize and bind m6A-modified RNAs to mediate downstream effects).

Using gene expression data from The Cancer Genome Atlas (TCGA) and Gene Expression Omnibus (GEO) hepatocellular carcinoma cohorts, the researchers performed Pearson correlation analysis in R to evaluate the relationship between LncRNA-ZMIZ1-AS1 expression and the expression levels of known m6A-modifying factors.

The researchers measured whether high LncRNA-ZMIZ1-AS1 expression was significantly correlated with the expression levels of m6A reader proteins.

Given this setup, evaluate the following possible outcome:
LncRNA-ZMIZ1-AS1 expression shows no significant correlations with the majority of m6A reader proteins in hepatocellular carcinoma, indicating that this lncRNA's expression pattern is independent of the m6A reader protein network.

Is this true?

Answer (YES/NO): NO